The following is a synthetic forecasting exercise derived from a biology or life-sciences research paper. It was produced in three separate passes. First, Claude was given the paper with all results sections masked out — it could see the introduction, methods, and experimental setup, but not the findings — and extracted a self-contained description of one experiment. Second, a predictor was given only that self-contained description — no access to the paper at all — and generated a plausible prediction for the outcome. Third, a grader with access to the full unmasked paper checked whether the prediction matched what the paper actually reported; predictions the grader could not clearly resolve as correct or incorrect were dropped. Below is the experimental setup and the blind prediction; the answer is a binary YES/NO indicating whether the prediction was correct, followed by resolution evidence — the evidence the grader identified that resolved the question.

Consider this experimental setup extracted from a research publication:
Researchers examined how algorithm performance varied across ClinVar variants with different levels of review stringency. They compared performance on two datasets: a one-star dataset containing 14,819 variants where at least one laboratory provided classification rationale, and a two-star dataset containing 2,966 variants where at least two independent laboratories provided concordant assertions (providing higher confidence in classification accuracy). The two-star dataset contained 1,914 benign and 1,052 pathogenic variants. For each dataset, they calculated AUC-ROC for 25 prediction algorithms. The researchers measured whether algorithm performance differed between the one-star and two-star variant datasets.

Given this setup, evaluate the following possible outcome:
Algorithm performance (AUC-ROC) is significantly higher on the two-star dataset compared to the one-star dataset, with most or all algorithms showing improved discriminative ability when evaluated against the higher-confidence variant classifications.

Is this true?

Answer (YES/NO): NO